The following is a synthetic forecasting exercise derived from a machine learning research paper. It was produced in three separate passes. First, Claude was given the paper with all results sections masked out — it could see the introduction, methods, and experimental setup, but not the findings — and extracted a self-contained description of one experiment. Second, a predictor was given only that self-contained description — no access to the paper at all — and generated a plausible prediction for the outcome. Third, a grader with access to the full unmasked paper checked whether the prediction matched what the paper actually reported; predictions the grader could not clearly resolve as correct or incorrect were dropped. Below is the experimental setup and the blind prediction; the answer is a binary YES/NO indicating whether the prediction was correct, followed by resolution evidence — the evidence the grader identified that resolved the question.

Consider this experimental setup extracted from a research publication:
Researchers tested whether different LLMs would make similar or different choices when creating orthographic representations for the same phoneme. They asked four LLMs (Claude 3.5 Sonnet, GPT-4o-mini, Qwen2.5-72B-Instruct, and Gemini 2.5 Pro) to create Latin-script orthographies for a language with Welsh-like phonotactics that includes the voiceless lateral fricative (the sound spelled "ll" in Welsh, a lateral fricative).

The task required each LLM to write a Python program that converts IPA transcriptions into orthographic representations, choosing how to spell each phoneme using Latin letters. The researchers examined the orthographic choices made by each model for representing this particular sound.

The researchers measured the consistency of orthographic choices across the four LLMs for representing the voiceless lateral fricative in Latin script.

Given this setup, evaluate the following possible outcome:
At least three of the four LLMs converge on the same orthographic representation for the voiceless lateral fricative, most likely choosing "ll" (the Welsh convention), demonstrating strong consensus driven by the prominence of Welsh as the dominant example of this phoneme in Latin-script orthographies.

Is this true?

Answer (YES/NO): NO